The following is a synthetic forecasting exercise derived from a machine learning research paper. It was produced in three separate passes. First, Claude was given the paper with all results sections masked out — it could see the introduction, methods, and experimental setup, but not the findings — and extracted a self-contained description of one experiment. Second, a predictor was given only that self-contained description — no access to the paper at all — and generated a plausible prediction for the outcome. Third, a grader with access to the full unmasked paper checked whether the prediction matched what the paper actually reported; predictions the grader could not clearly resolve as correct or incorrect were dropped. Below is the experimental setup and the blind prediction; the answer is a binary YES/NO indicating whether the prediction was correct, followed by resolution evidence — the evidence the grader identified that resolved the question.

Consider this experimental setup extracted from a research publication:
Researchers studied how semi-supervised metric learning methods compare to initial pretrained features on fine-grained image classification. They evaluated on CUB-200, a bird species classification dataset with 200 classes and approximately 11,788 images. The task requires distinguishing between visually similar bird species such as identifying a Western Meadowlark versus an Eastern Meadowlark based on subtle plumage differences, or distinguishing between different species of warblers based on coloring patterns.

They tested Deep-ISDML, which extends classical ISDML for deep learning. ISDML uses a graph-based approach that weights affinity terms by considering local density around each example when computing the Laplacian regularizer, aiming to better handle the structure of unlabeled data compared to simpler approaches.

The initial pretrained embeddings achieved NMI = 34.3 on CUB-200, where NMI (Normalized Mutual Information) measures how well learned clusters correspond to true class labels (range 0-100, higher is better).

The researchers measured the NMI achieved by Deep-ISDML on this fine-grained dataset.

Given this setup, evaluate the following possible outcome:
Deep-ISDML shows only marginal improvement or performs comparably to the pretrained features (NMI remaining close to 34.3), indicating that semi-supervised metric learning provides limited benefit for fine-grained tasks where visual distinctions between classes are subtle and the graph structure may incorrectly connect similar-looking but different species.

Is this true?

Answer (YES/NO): NO